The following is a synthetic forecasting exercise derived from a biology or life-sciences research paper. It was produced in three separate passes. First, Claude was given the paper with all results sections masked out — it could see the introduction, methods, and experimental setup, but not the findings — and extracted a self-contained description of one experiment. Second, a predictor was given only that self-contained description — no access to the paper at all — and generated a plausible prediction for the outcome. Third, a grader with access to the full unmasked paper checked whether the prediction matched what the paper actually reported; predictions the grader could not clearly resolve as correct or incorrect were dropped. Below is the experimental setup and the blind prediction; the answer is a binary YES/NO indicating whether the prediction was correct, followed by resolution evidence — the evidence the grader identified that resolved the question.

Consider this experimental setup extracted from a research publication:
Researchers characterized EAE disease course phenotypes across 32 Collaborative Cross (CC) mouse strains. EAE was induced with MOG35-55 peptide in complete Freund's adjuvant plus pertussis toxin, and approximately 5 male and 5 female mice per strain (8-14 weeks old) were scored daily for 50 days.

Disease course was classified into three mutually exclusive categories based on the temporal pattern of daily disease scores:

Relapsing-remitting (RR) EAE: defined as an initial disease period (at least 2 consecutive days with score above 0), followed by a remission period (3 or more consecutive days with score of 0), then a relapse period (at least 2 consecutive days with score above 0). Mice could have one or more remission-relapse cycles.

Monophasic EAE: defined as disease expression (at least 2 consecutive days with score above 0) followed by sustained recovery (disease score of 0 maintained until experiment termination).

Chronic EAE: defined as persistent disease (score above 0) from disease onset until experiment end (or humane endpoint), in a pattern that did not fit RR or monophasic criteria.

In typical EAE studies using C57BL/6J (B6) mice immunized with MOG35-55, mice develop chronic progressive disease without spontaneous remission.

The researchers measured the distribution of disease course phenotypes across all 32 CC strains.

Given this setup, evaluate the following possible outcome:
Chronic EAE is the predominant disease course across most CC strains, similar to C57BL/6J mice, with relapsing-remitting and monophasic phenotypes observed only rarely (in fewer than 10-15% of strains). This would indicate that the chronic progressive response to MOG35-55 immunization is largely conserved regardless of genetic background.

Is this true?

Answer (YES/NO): NO